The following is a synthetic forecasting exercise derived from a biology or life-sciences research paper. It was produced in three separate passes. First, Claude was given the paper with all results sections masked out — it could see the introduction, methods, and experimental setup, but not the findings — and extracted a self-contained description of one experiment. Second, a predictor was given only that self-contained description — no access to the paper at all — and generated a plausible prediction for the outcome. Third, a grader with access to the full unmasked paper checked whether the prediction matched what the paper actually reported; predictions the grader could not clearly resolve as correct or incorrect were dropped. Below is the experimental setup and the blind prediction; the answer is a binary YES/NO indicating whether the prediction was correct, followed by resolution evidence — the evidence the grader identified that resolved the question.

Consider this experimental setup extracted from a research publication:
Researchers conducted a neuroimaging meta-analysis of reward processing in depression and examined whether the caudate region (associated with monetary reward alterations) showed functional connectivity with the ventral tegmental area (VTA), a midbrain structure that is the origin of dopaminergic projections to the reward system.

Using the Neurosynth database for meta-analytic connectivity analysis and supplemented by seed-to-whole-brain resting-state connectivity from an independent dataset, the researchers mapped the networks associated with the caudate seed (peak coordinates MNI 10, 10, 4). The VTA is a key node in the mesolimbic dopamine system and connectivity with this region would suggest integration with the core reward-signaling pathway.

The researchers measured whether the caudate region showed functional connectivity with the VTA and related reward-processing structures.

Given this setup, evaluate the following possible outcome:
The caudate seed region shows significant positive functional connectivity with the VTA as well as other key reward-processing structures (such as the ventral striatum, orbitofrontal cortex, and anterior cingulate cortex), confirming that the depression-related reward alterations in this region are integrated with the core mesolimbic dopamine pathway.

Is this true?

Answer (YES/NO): YES